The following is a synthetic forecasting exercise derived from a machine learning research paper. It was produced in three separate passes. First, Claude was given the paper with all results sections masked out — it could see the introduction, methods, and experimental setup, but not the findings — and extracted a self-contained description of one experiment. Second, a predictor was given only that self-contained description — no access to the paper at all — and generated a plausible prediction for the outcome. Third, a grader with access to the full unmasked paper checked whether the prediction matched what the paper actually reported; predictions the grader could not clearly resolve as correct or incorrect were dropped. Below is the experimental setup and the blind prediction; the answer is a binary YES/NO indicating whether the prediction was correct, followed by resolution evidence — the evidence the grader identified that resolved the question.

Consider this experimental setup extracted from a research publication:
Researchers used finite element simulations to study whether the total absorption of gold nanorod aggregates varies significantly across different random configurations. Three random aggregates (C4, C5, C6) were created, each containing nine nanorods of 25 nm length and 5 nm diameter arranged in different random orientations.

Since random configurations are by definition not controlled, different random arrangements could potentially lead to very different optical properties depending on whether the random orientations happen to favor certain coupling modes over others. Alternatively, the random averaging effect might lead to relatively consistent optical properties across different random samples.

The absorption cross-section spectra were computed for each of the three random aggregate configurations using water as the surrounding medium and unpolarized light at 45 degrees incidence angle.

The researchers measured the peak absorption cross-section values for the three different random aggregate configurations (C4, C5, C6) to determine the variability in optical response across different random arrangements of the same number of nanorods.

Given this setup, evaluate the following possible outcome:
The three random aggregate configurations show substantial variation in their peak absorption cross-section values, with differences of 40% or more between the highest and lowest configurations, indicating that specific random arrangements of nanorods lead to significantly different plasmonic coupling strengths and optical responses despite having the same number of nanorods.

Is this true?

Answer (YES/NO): NO